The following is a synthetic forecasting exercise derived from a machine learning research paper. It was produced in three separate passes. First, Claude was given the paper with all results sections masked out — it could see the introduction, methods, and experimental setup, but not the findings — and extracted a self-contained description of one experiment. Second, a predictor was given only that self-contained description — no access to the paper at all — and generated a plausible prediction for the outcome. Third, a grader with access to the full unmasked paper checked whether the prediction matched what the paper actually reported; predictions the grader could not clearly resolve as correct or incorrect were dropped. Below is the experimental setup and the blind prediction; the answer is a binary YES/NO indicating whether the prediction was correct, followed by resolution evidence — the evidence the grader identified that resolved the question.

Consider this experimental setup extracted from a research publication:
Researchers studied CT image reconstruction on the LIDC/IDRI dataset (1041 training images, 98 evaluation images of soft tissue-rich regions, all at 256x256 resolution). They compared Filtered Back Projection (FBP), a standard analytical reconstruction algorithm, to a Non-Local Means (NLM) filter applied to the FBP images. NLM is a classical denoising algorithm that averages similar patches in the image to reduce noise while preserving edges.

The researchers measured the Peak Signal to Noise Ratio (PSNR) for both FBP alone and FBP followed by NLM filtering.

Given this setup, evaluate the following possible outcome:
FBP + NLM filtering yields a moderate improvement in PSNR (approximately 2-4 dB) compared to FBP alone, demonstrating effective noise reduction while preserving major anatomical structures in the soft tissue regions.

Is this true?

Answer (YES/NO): NO